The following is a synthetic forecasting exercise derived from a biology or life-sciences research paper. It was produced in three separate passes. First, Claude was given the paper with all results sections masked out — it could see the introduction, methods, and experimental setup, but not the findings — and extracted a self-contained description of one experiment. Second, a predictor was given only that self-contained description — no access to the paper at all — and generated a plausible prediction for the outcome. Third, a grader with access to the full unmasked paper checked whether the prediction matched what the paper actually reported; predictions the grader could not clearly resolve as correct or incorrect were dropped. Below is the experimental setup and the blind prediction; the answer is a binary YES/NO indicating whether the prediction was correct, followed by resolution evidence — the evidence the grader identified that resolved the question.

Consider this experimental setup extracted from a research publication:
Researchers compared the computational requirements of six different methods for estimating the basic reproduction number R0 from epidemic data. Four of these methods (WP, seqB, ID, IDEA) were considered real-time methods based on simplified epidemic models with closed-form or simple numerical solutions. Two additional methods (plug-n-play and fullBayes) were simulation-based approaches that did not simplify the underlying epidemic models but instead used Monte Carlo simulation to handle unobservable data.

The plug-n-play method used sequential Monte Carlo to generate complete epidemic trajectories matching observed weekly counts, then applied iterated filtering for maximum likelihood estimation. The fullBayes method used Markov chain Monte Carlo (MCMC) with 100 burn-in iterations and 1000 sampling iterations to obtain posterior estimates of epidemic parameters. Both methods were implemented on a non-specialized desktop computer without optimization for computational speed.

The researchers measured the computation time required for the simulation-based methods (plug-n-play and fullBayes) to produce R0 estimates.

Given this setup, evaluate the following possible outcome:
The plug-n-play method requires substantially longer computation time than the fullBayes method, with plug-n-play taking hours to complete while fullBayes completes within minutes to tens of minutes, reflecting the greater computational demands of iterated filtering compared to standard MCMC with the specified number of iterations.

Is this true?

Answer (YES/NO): NO